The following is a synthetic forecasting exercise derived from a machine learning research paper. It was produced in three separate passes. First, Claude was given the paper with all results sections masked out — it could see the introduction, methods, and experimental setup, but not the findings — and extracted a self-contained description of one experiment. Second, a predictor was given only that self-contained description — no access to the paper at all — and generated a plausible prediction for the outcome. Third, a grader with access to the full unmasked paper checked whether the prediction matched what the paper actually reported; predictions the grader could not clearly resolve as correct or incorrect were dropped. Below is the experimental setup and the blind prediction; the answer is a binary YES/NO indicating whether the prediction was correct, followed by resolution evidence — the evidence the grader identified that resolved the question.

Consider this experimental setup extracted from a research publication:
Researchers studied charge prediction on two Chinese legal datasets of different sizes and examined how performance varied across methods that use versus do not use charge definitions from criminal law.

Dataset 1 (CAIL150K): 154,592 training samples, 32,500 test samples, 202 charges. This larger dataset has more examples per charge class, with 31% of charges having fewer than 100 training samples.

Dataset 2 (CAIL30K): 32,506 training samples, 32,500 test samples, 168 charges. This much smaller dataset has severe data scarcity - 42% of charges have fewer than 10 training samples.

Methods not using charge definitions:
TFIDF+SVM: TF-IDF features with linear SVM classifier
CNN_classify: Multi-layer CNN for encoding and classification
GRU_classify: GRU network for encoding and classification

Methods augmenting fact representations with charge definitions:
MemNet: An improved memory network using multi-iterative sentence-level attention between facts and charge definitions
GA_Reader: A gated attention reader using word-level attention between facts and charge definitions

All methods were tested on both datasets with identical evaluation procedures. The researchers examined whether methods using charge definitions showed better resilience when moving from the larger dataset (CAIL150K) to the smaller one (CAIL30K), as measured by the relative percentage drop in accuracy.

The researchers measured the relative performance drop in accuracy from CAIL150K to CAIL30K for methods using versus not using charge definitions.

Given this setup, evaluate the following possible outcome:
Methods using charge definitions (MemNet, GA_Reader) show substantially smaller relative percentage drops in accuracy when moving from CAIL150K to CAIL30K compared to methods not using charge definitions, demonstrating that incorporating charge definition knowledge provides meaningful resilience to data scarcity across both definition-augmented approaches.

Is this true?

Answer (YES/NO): NO